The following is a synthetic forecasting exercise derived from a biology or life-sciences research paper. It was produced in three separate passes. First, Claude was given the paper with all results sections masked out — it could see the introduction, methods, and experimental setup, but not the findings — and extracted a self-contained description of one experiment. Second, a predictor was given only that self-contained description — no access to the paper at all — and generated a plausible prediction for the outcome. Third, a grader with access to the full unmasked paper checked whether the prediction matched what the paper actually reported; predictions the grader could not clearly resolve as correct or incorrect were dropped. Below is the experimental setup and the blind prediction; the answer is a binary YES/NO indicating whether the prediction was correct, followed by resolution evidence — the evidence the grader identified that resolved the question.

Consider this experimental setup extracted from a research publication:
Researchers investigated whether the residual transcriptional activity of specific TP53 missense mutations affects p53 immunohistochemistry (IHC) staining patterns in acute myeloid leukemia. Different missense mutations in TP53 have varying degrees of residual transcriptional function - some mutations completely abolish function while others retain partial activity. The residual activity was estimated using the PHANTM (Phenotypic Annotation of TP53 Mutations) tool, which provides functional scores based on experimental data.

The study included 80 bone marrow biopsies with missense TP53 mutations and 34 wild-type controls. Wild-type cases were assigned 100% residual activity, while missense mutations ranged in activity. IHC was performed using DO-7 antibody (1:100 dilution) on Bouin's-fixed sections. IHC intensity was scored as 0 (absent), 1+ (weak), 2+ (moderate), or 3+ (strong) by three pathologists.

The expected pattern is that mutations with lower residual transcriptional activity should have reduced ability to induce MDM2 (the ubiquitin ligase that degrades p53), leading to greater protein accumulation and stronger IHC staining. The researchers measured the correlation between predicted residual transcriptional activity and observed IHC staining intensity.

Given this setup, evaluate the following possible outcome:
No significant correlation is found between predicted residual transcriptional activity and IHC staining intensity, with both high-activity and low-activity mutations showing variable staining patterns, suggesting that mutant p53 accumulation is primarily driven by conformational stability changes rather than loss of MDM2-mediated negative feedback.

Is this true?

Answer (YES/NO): NO